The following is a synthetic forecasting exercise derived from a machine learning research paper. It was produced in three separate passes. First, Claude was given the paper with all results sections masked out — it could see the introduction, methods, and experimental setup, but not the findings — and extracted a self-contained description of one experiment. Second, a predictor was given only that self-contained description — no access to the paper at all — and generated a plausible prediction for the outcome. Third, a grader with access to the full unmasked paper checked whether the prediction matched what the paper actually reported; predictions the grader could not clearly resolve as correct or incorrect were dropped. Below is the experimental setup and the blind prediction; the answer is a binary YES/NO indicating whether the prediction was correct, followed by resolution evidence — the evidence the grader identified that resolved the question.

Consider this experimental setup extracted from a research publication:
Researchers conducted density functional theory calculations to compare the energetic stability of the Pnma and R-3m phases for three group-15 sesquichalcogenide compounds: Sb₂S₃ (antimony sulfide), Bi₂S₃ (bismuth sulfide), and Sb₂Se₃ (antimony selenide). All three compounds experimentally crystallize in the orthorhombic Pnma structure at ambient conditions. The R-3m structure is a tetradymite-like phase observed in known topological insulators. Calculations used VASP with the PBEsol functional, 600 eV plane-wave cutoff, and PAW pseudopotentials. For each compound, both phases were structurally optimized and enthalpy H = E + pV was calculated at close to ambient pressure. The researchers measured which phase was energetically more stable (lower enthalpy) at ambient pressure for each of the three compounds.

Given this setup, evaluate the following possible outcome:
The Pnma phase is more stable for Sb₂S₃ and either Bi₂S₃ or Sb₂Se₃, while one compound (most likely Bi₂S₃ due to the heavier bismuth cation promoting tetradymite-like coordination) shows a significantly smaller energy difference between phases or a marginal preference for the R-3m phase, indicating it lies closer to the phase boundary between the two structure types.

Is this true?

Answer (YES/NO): NO